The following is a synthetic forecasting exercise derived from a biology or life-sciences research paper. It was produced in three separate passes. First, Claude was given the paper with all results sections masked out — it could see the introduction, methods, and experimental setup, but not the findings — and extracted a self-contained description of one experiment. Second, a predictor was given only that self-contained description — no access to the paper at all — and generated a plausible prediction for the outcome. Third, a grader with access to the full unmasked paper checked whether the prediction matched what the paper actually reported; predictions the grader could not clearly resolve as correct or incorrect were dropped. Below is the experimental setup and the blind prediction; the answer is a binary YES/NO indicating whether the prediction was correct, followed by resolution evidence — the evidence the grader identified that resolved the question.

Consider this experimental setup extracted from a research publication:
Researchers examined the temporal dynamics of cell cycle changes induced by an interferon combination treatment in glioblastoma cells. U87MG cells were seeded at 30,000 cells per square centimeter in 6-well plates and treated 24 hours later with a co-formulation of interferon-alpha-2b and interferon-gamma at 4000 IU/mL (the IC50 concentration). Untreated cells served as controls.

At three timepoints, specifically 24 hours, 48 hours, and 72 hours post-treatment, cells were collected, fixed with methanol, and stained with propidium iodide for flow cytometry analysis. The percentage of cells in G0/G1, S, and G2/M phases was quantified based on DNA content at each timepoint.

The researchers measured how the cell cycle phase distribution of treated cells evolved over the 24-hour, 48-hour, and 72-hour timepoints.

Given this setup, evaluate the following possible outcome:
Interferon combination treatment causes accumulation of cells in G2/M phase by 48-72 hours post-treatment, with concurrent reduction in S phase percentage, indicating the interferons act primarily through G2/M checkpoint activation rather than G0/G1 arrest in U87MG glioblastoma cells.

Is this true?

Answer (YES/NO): NO